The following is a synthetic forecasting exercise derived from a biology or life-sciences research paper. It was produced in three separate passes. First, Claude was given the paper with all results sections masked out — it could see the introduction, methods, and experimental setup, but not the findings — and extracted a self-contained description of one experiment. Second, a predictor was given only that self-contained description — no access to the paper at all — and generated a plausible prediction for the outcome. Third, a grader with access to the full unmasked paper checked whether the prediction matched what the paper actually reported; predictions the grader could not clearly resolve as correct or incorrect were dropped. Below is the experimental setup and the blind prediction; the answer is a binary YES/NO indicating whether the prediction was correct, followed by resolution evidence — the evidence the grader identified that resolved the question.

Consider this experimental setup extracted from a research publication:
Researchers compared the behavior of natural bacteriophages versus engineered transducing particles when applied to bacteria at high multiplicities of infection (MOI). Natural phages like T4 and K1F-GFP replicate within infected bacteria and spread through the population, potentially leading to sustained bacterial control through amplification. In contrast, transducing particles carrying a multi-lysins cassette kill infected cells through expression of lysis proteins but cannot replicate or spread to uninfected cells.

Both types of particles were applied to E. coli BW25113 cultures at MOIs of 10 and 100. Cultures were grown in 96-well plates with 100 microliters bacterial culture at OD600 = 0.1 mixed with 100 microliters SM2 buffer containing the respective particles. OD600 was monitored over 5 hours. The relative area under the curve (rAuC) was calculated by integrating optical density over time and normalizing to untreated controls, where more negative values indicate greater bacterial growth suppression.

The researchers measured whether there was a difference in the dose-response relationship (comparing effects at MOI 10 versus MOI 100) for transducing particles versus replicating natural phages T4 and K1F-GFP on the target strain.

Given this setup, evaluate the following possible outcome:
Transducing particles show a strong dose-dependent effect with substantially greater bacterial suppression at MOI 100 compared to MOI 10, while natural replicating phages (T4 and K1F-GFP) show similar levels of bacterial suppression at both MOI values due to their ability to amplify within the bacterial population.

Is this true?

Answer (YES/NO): YES